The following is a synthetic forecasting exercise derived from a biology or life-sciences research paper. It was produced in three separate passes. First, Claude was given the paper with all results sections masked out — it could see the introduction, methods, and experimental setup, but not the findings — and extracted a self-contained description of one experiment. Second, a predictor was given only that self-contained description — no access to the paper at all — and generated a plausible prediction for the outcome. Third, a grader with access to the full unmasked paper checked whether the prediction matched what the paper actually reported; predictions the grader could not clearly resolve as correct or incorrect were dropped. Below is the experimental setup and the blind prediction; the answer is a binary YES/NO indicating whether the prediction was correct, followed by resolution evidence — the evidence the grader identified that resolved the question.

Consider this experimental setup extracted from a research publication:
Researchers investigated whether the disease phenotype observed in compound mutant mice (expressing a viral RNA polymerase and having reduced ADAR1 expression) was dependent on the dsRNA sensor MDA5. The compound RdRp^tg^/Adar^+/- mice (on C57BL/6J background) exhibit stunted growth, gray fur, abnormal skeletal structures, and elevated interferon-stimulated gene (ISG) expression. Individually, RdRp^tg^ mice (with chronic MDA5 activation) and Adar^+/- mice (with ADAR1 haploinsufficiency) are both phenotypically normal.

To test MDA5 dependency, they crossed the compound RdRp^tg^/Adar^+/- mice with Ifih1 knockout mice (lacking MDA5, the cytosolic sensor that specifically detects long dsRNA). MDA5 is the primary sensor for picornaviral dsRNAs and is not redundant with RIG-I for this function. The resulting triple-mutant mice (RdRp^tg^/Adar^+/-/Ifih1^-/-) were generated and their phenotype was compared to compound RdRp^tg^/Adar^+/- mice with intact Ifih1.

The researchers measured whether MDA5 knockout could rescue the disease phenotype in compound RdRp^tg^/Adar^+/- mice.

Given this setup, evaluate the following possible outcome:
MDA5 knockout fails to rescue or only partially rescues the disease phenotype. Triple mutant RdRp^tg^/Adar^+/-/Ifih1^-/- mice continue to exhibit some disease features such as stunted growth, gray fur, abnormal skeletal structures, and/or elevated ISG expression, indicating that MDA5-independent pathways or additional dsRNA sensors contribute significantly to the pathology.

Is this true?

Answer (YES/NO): NO